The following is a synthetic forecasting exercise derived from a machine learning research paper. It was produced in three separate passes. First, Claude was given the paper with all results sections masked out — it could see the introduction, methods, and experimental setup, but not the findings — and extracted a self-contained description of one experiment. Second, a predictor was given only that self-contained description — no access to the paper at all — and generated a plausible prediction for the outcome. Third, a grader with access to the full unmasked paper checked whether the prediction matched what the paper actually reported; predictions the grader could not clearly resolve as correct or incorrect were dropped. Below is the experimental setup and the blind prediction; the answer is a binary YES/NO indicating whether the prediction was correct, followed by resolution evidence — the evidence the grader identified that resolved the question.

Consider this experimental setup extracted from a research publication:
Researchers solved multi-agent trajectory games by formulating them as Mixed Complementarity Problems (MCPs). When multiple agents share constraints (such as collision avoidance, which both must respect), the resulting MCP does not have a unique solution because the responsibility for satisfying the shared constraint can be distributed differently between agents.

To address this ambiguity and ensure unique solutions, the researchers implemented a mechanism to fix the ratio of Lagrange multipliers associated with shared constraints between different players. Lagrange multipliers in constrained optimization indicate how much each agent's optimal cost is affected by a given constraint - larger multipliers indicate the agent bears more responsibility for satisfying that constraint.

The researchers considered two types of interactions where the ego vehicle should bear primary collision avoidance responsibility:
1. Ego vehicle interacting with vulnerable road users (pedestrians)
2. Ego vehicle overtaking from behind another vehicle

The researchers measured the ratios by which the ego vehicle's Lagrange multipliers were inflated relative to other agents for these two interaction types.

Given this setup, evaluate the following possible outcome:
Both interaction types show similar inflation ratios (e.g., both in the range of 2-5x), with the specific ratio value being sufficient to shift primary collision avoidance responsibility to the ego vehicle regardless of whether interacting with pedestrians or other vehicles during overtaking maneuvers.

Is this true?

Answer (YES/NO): NO